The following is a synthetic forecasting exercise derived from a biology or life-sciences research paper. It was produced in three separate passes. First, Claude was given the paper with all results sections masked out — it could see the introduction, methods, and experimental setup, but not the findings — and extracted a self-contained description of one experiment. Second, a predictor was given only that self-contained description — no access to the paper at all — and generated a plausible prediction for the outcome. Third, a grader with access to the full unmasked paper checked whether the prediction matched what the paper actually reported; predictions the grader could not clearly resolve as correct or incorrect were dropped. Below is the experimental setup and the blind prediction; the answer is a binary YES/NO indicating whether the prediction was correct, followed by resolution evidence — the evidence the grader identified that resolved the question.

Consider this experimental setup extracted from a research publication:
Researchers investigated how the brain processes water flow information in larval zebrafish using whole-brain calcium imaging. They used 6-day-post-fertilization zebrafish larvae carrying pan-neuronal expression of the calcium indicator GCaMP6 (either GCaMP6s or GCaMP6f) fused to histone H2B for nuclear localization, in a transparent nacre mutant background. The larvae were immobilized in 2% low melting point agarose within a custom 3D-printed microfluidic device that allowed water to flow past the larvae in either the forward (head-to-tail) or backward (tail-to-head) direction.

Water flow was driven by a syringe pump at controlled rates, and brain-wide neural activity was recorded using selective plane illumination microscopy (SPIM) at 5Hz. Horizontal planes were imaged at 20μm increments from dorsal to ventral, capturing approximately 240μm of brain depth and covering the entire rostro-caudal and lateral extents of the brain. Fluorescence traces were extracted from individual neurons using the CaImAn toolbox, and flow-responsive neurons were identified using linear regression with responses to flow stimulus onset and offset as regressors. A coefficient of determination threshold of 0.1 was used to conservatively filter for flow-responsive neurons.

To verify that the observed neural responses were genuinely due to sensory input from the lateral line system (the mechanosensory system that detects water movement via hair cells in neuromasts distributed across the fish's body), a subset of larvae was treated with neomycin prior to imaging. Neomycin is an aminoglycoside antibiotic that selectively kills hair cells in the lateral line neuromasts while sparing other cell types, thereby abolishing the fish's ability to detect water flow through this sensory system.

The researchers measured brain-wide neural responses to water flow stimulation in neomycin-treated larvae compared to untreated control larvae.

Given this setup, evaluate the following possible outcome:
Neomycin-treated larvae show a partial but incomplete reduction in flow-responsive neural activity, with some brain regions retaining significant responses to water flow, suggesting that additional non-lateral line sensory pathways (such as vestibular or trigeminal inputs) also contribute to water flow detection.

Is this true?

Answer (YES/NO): NO